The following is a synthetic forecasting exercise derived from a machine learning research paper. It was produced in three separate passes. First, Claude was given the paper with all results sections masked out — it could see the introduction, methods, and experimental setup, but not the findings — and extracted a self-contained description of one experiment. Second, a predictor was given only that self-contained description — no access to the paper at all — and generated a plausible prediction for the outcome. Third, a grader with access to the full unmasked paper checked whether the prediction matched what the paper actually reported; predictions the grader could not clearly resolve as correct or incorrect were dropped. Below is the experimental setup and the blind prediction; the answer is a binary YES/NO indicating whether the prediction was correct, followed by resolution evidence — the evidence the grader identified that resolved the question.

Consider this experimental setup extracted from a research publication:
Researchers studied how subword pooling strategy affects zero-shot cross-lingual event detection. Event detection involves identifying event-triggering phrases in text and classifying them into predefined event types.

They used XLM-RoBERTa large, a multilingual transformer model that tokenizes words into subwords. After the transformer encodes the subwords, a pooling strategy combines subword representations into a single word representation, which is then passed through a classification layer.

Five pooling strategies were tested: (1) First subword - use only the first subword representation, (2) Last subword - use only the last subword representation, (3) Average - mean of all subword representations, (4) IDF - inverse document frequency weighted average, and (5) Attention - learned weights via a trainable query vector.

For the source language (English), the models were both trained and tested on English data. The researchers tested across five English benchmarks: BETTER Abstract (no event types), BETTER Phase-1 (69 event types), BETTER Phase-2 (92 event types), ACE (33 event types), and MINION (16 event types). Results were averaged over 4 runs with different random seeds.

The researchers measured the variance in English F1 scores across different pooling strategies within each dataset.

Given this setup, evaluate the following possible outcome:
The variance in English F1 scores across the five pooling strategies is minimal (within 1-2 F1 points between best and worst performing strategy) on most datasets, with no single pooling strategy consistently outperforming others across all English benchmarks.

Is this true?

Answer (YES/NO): YES